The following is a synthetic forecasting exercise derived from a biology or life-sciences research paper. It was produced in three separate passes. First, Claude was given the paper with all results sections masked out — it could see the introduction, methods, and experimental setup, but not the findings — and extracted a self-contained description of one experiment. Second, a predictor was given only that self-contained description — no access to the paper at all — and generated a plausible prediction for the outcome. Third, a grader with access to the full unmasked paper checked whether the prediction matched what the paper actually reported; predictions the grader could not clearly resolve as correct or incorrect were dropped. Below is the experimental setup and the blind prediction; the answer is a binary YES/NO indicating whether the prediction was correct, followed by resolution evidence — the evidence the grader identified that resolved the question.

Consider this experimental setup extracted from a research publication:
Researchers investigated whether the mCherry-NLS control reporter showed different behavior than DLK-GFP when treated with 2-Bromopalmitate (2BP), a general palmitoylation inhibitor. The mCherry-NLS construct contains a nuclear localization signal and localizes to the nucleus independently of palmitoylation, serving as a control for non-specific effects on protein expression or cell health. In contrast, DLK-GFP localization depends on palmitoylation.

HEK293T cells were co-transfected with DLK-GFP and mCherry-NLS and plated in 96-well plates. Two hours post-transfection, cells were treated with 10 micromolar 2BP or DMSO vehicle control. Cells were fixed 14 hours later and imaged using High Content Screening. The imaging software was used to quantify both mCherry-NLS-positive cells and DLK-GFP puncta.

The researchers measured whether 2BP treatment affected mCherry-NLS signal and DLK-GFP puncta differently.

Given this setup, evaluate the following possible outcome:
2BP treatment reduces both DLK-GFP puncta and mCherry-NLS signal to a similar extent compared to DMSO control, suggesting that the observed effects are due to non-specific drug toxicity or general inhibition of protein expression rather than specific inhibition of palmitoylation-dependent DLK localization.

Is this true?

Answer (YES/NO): NO